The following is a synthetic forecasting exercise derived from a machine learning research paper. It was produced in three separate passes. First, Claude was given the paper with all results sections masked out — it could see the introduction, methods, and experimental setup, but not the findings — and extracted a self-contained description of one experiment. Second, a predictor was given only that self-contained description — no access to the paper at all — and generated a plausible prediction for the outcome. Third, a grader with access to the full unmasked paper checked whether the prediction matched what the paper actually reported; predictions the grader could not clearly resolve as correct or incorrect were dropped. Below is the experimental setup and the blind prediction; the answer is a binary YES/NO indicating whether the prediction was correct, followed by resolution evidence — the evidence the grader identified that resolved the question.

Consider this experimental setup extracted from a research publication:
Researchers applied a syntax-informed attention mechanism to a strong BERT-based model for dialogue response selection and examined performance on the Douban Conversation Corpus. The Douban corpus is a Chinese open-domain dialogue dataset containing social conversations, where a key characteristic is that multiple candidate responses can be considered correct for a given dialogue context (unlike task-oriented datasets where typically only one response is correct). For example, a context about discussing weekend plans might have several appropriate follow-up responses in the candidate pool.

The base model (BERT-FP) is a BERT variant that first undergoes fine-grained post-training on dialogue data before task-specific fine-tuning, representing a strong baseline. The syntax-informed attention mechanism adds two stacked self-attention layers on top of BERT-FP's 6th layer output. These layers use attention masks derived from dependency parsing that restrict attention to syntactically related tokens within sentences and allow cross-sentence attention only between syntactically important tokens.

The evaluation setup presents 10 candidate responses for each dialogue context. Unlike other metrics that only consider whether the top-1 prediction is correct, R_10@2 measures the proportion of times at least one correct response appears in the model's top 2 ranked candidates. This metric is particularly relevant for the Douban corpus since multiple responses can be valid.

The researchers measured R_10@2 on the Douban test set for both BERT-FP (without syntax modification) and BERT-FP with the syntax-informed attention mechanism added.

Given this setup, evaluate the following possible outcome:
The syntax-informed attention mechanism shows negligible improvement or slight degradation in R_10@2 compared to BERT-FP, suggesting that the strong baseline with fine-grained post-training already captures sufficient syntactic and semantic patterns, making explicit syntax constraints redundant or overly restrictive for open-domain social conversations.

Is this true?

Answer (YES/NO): YES